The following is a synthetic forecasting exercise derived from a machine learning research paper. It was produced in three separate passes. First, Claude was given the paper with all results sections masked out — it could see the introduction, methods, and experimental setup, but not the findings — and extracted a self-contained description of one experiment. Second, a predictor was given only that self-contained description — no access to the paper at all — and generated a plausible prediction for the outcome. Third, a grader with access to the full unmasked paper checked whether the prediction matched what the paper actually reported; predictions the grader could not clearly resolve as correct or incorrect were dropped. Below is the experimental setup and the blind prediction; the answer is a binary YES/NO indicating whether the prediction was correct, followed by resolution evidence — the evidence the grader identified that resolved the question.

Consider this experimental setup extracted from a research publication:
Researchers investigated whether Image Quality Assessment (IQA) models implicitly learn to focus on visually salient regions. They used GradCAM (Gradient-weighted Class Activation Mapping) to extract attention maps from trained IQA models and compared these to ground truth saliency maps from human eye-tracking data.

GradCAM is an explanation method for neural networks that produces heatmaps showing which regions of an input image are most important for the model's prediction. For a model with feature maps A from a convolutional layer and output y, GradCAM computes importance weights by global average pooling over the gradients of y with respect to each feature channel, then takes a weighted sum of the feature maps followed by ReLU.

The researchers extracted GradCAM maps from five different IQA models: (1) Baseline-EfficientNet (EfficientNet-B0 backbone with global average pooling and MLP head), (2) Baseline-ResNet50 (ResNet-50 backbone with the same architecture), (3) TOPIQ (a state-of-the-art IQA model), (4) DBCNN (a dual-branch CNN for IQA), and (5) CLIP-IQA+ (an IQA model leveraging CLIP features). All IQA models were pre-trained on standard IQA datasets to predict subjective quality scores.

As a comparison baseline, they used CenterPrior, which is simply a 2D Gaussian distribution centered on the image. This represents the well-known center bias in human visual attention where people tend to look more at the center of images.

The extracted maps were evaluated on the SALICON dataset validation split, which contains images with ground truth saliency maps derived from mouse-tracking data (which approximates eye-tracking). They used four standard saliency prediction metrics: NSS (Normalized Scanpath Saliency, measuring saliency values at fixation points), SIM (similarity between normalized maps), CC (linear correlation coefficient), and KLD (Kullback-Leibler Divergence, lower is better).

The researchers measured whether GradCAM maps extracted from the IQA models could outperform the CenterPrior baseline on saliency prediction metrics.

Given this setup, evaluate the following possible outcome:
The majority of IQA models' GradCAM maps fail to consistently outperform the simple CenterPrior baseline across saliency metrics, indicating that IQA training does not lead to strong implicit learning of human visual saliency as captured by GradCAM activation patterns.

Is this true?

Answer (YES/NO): NO